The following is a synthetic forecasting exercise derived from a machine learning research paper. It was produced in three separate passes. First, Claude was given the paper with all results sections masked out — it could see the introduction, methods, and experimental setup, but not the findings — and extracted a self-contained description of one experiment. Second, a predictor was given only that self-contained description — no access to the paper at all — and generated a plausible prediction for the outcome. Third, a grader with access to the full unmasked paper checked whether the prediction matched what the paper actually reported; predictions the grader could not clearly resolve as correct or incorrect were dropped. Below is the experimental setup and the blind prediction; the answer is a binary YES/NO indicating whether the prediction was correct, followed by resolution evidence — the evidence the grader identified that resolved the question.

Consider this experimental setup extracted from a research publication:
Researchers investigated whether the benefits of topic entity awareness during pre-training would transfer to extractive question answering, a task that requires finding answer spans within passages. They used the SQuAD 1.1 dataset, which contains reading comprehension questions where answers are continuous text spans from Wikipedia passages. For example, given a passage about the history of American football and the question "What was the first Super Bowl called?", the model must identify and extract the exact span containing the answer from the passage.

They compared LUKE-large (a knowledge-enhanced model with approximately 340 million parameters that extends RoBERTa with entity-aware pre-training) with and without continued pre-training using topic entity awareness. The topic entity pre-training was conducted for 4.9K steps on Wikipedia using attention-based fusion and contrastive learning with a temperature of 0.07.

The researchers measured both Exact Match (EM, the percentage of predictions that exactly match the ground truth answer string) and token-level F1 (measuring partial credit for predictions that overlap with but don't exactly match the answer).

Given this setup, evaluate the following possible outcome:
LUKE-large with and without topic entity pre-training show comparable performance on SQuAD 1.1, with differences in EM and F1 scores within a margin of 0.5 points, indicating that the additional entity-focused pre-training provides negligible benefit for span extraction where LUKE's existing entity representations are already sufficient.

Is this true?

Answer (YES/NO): NO